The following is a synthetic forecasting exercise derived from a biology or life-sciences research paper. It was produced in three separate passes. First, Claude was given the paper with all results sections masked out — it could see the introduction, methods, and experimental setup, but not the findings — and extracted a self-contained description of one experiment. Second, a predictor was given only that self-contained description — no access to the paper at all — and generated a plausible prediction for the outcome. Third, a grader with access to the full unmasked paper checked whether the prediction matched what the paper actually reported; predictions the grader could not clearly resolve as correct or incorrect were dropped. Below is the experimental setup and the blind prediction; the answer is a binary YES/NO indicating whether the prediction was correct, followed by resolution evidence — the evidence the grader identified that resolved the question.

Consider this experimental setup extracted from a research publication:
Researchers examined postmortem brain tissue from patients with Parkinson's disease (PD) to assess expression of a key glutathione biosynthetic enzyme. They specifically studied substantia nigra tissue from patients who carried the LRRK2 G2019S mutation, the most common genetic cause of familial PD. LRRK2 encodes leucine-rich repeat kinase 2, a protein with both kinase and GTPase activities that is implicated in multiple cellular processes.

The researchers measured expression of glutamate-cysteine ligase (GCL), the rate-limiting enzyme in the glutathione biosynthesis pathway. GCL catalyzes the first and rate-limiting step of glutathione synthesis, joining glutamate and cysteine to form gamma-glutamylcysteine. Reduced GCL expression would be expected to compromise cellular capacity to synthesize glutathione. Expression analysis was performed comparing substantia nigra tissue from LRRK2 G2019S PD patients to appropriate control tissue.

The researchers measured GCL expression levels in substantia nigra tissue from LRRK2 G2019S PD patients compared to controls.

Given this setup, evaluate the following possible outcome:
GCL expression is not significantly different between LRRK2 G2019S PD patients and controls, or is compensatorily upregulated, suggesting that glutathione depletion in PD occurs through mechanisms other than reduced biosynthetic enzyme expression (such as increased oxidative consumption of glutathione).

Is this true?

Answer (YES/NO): NO